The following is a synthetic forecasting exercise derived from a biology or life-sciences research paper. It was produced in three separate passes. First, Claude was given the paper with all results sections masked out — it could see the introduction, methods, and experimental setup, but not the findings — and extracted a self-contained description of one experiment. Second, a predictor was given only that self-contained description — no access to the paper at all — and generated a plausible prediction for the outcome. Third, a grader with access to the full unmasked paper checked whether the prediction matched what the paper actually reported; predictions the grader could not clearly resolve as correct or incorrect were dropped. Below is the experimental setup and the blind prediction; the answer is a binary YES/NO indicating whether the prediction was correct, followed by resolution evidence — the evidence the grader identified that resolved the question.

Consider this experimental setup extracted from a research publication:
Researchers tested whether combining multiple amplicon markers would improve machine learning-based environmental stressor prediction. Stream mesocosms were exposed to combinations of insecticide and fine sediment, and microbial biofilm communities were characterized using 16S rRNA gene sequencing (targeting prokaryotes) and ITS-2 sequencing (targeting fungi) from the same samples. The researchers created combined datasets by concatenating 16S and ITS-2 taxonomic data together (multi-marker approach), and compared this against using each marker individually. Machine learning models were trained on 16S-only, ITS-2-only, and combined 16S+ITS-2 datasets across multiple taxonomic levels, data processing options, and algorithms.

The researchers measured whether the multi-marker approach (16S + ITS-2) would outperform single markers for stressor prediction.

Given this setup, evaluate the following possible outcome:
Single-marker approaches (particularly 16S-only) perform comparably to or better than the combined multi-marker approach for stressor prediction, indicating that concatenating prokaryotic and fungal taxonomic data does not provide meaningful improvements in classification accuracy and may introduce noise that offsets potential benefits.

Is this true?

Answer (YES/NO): NO